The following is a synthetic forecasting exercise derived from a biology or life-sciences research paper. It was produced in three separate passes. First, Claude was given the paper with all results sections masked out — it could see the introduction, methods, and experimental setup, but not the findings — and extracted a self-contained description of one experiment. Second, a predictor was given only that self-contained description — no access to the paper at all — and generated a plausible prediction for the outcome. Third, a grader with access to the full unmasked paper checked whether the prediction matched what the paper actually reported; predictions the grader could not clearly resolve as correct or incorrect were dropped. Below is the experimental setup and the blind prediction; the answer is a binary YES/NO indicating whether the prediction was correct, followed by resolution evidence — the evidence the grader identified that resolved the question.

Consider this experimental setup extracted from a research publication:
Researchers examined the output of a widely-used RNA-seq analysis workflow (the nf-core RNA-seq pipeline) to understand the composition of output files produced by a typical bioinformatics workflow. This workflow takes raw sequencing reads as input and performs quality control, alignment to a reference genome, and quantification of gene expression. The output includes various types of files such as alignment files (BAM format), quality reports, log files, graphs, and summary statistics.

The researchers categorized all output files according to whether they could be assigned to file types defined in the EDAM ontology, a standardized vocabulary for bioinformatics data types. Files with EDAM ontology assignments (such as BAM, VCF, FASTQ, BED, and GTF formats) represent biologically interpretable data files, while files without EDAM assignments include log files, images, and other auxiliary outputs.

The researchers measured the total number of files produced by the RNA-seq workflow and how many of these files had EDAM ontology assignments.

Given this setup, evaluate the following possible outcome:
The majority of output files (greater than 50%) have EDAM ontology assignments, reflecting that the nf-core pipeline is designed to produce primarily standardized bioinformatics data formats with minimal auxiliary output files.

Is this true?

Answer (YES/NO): NO